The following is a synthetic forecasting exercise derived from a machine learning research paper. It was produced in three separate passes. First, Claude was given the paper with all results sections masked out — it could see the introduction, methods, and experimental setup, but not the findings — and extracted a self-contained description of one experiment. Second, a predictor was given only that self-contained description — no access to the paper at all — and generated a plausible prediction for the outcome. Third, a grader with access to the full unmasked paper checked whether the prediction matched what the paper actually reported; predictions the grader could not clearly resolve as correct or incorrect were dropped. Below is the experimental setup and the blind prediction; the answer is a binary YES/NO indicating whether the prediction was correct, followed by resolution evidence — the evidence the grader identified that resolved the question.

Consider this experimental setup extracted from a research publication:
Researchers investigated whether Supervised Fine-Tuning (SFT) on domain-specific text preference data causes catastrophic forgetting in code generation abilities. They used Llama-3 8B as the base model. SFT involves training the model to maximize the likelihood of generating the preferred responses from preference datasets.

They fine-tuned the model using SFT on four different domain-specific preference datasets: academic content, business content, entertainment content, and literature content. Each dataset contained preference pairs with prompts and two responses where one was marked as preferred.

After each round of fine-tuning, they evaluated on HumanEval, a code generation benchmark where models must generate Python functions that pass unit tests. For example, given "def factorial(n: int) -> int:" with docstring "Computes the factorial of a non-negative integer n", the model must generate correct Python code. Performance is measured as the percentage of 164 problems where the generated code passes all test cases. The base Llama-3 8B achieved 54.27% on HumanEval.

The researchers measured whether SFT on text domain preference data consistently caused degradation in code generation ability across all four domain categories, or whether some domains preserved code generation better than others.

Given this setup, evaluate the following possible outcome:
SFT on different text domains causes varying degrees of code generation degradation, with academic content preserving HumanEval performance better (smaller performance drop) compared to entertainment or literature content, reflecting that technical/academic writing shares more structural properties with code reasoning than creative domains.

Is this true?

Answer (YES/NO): YES